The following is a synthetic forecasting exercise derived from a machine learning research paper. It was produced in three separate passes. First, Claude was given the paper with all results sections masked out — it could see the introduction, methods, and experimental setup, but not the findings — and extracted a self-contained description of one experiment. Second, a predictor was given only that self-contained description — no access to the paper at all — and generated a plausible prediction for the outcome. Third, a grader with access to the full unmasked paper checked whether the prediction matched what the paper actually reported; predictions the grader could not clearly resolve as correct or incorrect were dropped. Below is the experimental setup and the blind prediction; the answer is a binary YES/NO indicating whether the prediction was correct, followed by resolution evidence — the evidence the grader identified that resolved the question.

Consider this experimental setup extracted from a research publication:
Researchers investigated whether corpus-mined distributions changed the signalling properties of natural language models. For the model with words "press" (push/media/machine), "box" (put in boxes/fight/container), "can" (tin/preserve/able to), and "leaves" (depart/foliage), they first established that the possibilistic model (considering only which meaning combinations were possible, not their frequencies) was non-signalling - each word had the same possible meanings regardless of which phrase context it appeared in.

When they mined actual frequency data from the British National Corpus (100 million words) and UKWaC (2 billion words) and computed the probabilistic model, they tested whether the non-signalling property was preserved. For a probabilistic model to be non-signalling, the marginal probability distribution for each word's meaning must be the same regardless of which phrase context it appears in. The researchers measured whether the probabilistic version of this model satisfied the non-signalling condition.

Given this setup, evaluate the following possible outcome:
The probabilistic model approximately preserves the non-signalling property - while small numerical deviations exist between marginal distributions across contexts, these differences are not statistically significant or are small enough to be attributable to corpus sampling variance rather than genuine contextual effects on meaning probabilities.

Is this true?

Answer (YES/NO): NO